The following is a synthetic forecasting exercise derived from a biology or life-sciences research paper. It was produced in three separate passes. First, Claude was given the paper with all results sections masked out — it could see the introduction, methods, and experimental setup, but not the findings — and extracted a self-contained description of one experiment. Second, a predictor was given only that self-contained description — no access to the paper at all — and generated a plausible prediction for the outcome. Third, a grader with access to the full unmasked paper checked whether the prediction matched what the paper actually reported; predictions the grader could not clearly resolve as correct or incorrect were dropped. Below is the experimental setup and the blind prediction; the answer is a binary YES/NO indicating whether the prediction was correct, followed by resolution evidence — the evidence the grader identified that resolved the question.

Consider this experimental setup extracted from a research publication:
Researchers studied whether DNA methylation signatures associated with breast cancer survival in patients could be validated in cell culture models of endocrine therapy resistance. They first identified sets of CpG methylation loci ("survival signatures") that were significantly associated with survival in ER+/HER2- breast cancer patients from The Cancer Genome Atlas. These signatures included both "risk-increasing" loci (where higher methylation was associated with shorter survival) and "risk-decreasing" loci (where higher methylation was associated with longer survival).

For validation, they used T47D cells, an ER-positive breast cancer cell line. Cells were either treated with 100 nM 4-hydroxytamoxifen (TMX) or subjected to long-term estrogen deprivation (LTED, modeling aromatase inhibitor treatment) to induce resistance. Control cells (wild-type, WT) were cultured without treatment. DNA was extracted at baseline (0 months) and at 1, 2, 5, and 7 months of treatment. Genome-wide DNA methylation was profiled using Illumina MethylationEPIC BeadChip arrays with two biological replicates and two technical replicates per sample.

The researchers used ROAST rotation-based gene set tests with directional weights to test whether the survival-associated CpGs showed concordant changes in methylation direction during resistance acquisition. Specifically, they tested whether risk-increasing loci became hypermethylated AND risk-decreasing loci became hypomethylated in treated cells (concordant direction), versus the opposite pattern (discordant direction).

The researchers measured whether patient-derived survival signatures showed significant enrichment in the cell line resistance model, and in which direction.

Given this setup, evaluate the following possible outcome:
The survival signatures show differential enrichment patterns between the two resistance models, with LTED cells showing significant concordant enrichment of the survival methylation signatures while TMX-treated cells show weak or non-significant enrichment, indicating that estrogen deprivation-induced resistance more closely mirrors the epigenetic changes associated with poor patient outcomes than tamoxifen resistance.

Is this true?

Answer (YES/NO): NO